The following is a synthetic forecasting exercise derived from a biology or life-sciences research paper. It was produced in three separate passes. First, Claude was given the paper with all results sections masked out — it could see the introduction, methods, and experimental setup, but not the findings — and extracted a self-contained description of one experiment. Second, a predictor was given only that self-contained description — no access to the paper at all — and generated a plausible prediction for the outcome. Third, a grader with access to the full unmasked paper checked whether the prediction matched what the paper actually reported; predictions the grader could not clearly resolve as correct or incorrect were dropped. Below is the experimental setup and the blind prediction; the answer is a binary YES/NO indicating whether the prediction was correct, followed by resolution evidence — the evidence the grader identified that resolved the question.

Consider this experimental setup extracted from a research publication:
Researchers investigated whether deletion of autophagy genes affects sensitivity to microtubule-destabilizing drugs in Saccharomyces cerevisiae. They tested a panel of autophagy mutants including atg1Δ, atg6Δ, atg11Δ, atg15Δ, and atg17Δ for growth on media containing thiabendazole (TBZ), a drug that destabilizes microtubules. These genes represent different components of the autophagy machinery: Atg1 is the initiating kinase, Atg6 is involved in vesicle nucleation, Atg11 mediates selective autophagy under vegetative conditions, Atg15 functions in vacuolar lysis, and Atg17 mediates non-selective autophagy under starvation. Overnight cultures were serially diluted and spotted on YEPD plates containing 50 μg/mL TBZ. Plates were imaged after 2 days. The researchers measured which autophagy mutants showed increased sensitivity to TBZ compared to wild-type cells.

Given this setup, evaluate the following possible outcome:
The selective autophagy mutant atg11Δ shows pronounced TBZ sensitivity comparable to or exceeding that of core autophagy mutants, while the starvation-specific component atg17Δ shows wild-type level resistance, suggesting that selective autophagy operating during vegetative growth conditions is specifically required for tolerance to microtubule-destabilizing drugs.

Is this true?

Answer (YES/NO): NO